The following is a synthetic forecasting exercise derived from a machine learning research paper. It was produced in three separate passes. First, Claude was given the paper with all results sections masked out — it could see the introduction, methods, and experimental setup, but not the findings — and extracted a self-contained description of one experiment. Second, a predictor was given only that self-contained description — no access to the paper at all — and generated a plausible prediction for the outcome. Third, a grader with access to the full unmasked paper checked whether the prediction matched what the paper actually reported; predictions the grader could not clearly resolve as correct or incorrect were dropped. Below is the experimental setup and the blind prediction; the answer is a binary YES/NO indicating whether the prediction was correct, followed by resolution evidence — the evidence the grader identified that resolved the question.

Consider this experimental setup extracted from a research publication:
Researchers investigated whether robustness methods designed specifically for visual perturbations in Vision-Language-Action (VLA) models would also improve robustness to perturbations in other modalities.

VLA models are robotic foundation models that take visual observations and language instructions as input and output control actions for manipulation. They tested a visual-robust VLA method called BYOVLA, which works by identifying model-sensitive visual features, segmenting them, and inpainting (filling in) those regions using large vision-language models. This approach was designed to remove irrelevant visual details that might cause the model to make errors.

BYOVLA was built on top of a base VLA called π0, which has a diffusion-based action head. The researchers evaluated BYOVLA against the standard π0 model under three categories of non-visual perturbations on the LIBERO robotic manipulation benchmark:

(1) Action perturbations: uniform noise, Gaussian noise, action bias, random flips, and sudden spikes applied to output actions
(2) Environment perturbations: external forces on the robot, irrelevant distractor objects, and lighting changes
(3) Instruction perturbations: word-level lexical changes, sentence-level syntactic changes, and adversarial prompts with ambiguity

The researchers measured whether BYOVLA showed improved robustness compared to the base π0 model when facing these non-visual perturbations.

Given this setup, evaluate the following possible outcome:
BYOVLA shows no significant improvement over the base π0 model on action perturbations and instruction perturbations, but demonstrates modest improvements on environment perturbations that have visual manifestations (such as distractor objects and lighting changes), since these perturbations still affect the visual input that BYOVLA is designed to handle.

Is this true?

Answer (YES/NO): NO